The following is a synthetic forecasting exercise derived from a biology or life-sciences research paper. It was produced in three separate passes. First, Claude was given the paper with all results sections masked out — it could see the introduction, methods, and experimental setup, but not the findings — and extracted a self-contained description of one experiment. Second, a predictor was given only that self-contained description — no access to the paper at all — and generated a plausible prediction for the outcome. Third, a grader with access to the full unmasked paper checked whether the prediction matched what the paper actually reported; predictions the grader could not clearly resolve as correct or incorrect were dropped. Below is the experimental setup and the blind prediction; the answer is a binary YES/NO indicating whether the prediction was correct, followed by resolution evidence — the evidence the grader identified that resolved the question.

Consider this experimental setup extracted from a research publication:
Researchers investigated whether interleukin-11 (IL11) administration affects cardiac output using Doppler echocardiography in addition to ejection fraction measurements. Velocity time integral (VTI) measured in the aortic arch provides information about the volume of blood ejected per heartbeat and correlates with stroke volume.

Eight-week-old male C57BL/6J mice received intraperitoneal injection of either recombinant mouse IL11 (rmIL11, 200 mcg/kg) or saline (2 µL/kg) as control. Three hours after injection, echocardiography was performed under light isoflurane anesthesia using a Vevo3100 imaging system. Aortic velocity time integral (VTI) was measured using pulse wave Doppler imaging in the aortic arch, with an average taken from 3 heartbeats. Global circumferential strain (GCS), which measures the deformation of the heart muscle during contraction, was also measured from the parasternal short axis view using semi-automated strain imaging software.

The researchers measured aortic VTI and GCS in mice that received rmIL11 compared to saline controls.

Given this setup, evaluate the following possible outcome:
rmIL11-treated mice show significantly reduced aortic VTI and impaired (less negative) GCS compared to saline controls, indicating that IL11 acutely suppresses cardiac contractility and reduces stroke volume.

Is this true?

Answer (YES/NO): YES